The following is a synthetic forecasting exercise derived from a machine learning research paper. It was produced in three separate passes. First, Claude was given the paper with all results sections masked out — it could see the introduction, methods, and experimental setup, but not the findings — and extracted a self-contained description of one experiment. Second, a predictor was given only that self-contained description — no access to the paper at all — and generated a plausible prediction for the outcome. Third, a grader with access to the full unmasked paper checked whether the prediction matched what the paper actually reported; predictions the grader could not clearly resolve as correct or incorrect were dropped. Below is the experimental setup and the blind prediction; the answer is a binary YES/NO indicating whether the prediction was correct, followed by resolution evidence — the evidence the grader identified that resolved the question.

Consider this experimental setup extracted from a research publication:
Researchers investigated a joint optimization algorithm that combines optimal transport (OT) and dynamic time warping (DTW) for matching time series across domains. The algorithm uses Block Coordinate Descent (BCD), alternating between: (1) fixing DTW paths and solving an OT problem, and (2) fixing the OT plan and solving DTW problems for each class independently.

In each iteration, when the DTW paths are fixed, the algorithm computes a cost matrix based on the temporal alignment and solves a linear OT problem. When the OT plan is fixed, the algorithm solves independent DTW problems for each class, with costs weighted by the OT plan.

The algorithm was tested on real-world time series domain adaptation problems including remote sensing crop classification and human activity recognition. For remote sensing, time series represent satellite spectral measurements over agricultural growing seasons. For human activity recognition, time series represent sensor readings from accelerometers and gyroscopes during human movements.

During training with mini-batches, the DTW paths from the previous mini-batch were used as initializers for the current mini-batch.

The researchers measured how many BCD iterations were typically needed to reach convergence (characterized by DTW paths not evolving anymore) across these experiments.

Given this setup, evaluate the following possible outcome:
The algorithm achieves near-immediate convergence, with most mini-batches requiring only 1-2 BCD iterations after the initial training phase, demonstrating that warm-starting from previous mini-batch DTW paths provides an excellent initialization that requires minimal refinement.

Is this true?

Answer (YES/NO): NO